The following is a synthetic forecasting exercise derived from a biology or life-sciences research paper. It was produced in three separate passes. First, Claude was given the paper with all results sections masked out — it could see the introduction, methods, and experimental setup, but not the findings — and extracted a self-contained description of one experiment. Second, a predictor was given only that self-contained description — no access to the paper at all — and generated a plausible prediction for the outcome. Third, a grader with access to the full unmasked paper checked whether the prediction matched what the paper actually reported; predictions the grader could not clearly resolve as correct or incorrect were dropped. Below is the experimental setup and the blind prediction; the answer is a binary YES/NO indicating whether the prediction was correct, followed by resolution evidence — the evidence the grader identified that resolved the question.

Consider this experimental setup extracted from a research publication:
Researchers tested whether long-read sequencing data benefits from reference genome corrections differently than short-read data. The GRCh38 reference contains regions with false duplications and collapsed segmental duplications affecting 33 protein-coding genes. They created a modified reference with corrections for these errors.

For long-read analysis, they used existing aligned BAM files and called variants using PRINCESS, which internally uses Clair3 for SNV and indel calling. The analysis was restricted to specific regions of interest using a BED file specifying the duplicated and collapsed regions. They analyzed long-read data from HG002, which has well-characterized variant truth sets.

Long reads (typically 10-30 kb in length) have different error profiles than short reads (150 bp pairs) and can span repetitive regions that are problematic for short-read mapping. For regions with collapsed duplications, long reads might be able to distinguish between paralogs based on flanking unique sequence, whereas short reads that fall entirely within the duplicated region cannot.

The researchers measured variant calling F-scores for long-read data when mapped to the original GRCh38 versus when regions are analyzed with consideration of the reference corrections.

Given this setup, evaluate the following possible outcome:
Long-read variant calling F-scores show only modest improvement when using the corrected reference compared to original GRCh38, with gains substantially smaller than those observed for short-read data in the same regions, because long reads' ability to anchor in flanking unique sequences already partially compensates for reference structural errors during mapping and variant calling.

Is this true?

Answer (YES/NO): YES